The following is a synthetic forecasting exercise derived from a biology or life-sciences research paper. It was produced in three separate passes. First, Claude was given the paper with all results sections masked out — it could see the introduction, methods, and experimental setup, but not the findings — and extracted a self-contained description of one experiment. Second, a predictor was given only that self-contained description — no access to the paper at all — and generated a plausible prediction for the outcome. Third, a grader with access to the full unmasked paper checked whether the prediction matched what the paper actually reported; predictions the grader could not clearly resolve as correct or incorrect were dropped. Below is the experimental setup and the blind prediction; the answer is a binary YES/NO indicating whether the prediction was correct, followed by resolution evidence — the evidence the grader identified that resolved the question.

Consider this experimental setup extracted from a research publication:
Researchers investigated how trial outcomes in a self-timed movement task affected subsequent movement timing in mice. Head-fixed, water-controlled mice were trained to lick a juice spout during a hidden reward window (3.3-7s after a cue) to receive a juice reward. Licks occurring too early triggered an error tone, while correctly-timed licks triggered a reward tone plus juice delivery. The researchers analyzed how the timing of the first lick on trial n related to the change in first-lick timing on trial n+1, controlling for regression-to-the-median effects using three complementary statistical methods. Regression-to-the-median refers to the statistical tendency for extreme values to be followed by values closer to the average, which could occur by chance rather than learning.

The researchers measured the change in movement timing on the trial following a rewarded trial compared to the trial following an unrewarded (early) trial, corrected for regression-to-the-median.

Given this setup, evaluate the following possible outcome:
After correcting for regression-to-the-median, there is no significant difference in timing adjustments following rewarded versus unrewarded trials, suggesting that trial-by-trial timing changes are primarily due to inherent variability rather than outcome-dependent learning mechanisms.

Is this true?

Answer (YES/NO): NO